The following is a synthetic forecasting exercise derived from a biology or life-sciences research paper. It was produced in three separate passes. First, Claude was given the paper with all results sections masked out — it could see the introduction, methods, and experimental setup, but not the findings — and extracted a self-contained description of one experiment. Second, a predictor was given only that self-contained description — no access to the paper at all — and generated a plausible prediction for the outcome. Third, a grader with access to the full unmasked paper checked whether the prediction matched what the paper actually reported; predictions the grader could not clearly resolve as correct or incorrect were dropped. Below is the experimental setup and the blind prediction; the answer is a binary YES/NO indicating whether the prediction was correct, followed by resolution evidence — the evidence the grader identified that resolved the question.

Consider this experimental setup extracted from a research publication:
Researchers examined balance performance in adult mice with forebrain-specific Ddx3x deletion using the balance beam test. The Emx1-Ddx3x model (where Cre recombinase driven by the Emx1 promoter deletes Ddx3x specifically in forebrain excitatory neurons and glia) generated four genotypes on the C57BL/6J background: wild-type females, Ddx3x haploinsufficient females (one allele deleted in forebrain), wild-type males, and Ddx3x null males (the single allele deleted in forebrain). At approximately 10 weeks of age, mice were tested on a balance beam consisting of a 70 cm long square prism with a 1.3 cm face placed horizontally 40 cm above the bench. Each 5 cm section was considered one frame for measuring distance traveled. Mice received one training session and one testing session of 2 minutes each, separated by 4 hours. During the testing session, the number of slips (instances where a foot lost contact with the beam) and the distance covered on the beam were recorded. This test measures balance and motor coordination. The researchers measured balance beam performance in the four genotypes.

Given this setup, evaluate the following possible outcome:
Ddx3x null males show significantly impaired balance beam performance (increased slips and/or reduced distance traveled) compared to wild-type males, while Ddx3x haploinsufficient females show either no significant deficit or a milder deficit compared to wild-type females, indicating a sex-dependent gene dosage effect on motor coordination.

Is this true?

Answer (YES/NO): NO